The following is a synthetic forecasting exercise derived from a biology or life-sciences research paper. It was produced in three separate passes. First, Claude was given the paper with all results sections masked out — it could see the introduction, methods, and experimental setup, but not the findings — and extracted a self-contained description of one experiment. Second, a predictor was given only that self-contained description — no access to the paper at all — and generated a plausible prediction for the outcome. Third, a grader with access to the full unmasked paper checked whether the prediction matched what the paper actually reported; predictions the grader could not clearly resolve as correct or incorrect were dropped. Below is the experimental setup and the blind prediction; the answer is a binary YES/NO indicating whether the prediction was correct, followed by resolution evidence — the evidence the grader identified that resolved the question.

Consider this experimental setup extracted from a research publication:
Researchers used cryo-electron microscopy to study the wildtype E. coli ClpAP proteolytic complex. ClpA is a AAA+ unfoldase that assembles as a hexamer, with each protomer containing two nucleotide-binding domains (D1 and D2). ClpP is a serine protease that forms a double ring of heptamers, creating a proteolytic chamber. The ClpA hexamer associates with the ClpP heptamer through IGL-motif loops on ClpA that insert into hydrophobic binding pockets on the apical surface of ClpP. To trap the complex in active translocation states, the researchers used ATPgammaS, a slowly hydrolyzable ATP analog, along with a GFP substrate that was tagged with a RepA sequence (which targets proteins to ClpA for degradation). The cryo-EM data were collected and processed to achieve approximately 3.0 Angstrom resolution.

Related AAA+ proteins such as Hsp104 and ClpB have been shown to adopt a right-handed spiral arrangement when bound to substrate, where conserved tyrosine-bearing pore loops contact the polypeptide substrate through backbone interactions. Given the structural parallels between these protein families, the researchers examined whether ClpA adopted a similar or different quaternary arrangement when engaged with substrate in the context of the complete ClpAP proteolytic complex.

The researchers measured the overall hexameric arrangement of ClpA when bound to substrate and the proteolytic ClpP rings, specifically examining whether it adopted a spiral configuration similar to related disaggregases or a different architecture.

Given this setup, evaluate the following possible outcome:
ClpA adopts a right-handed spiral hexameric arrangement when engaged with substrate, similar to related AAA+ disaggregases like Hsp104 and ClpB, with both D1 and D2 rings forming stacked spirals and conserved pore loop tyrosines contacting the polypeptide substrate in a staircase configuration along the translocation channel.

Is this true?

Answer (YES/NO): YES